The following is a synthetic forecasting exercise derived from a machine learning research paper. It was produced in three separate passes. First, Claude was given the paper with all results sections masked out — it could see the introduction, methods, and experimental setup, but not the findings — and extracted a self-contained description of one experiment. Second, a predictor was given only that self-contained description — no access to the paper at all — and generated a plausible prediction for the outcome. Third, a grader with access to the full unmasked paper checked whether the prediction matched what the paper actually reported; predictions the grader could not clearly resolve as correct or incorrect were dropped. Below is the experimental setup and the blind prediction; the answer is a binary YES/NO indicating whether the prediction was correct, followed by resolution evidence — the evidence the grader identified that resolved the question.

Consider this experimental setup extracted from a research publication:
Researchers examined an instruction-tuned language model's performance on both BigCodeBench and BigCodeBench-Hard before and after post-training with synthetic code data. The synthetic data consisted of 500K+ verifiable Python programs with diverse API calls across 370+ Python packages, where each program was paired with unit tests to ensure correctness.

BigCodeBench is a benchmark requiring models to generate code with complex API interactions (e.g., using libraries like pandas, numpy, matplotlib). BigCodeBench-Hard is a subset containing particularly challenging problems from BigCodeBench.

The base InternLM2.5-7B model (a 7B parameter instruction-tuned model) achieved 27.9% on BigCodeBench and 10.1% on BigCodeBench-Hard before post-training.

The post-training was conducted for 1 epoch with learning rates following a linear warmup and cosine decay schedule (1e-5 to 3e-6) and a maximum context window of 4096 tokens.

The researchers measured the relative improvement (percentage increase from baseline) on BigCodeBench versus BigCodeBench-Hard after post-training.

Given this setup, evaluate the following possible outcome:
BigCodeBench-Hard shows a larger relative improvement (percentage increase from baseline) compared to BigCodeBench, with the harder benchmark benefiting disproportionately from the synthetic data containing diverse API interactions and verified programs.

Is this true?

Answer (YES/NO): YES